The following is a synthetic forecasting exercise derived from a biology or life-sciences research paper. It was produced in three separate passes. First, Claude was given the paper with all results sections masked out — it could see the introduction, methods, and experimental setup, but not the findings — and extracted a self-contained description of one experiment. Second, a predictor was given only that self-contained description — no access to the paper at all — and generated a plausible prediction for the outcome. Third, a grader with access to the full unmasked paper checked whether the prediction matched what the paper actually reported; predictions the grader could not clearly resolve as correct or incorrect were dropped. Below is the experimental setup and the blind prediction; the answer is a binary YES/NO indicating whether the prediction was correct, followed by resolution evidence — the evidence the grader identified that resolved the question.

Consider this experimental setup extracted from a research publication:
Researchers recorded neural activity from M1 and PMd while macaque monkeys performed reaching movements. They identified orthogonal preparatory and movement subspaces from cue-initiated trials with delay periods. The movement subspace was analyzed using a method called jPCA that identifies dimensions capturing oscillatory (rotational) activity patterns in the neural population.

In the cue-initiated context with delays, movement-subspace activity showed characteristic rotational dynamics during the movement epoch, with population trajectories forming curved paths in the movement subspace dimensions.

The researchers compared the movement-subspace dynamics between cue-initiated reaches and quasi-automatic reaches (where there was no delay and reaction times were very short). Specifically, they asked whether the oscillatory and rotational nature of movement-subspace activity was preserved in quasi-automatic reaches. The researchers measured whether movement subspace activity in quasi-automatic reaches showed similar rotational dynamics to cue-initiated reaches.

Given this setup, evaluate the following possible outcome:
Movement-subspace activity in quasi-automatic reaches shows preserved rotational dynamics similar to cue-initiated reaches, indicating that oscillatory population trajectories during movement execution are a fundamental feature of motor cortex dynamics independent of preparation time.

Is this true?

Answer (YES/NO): YES